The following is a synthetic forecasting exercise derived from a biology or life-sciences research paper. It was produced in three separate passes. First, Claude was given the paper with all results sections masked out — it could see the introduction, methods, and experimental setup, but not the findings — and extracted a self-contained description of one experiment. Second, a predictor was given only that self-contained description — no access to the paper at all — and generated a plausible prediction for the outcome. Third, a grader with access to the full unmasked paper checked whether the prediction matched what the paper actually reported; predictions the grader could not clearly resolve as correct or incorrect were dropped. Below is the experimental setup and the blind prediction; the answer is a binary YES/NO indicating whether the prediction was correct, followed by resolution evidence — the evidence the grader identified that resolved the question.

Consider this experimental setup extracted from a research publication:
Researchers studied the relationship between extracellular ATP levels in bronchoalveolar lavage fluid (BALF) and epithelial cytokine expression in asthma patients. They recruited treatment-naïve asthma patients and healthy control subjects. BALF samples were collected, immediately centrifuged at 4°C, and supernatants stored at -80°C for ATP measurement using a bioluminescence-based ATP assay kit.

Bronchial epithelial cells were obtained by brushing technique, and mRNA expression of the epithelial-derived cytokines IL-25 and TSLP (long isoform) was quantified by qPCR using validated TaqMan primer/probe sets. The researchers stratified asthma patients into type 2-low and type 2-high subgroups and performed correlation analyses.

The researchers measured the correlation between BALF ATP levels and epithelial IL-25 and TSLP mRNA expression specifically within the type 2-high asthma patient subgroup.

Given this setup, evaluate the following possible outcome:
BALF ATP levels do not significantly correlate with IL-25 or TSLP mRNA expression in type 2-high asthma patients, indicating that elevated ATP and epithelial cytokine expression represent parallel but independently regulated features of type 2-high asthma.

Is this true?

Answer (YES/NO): NO